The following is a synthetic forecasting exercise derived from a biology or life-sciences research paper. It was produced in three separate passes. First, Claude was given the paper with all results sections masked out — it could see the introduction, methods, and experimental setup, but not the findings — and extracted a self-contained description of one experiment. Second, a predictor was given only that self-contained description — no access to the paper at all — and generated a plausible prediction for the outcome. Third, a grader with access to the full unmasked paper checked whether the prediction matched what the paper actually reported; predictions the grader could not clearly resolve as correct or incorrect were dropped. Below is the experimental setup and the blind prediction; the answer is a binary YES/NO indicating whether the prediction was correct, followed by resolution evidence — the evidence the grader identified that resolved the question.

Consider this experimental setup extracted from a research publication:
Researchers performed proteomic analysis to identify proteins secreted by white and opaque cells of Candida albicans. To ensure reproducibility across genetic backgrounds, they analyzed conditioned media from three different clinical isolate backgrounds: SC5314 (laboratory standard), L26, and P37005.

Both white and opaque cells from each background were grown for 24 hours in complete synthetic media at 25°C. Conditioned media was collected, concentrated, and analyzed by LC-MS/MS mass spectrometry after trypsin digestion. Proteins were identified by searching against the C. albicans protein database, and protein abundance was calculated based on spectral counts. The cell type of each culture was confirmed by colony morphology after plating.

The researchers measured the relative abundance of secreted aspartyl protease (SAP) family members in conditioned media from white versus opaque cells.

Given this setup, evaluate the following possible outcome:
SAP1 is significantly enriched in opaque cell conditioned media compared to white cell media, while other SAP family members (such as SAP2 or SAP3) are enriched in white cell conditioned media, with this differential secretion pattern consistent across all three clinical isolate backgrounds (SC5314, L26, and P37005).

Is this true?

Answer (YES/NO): NO